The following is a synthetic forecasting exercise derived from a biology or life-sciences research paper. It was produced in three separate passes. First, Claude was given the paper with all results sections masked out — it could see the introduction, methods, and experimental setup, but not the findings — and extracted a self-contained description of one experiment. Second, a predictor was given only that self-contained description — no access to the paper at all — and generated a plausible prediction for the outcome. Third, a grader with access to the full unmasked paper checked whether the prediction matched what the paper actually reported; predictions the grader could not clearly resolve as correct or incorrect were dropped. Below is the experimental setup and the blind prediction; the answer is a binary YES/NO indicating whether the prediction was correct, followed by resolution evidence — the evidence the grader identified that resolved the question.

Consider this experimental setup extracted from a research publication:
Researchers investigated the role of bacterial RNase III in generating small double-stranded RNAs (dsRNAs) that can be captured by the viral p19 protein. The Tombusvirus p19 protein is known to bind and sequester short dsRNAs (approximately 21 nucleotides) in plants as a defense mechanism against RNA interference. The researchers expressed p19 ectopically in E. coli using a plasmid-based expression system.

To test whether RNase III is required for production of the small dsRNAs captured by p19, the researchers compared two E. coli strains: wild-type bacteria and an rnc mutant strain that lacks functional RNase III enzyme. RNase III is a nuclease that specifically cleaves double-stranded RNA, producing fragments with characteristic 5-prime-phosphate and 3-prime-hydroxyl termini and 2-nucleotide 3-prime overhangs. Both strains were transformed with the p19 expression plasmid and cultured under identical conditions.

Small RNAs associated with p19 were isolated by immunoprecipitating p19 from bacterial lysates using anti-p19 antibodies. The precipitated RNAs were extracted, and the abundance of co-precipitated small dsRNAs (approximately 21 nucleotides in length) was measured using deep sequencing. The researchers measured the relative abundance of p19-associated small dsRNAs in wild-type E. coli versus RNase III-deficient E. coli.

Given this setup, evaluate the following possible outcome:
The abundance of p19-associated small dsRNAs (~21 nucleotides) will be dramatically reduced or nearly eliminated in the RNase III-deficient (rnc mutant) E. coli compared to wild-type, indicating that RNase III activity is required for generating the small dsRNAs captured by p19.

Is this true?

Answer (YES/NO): YES